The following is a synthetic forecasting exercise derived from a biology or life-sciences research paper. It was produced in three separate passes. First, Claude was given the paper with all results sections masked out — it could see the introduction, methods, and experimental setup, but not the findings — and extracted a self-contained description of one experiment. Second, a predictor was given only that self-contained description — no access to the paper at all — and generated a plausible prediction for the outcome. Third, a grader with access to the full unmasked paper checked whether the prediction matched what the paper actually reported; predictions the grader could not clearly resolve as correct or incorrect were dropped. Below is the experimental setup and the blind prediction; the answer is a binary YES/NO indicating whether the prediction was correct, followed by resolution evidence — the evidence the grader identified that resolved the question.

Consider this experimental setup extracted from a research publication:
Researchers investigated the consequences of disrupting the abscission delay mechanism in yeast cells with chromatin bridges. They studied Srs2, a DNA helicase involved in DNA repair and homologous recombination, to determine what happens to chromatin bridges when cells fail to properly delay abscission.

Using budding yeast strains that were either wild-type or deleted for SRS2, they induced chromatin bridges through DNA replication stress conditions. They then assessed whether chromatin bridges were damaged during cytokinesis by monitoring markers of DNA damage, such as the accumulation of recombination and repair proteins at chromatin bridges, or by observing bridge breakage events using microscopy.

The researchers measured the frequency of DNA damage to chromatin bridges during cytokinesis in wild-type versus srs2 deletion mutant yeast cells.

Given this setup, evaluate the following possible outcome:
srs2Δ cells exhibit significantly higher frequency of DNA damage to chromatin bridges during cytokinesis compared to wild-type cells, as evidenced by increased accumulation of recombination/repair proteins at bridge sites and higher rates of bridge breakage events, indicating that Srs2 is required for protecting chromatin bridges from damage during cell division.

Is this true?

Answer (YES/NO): YES